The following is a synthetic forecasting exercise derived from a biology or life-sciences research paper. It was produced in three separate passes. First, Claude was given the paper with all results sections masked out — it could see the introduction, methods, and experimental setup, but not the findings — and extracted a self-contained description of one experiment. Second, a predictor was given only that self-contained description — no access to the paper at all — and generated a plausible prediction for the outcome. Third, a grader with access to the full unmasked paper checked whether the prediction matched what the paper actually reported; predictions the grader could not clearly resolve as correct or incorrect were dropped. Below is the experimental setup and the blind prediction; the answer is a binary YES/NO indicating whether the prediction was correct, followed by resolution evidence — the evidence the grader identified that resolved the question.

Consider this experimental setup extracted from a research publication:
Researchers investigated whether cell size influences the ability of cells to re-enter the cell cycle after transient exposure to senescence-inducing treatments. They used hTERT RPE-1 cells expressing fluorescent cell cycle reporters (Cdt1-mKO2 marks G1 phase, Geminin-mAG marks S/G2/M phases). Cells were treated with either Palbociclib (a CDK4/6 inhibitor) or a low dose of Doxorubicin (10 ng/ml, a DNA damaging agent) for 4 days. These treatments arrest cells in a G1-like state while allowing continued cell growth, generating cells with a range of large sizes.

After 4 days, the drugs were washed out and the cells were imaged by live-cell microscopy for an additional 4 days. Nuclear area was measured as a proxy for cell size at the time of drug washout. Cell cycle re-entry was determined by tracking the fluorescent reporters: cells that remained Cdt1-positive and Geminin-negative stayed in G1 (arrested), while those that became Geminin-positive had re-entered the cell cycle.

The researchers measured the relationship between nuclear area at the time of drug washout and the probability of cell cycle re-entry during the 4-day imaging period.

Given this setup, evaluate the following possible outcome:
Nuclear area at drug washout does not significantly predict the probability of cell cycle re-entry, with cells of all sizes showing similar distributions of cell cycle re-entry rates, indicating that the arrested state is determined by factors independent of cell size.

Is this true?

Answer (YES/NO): NO